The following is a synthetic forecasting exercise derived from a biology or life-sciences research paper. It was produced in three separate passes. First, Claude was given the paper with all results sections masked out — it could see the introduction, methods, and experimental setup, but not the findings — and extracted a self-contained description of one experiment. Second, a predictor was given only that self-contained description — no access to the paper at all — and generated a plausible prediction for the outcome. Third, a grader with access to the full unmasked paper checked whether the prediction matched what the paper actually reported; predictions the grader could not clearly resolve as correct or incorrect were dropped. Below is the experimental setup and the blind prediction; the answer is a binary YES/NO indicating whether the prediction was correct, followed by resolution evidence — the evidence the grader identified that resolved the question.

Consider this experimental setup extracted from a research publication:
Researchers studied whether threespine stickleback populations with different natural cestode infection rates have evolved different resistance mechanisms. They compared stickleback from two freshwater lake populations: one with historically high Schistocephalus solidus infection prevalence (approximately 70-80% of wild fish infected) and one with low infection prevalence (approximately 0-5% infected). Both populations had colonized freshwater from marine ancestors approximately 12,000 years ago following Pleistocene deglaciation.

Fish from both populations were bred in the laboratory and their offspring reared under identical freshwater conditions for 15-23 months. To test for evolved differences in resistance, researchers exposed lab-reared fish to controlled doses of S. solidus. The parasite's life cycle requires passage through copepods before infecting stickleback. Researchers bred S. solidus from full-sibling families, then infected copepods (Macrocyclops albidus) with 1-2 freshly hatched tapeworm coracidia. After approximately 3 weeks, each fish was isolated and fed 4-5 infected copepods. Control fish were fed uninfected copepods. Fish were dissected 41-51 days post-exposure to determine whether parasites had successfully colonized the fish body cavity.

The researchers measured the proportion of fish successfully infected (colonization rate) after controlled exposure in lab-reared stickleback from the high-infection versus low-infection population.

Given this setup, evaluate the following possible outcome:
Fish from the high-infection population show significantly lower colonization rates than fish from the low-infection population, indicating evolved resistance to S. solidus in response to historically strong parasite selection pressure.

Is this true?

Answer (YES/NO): NO